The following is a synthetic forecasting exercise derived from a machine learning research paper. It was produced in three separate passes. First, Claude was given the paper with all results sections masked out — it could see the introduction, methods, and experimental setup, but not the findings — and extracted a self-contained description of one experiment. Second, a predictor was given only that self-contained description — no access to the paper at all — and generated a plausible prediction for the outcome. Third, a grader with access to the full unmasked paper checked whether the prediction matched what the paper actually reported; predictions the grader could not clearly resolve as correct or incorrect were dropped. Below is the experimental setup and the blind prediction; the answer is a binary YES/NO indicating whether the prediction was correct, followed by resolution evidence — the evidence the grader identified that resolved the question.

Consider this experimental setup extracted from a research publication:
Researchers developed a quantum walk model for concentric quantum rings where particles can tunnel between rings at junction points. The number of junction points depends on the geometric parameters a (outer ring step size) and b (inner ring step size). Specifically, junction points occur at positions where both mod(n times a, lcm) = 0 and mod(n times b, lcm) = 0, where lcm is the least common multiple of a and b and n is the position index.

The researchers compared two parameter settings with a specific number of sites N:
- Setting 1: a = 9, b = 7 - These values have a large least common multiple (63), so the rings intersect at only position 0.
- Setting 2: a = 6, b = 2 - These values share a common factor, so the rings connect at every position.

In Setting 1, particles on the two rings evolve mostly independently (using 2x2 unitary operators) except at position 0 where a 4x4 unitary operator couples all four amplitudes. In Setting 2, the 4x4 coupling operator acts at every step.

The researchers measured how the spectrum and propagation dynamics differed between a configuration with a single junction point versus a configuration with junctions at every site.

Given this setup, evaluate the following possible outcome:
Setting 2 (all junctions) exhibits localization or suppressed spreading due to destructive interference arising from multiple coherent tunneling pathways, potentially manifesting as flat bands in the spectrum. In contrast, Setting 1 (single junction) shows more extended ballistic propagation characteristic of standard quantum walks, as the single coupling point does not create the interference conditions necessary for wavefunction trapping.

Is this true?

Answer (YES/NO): NO